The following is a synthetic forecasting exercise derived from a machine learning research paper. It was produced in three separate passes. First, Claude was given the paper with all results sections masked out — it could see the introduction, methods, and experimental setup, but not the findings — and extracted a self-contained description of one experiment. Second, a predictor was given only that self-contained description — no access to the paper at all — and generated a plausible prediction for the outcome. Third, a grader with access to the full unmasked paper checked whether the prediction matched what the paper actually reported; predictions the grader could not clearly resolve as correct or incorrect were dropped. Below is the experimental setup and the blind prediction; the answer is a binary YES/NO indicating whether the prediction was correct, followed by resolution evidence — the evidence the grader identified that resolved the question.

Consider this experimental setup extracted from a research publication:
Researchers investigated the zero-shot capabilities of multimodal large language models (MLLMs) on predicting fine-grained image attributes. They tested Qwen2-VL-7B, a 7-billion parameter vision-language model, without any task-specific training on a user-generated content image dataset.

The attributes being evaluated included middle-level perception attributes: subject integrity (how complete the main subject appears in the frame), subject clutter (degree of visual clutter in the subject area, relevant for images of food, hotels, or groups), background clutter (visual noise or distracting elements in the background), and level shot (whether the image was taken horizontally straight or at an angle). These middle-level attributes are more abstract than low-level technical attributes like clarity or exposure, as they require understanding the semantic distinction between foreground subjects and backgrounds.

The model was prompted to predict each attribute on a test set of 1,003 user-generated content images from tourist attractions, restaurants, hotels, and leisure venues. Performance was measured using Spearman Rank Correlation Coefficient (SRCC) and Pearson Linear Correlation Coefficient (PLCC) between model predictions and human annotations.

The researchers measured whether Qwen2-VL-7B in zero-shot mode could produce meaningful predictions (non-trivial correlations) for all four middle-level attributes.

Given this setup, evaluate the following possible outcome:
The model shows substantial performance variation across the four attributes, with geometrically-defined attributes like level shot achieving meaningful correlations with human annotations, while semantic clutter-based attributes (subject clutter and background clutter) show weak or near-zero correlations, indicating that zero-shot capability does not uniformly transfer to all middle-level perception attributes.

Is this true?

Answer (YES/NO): NO